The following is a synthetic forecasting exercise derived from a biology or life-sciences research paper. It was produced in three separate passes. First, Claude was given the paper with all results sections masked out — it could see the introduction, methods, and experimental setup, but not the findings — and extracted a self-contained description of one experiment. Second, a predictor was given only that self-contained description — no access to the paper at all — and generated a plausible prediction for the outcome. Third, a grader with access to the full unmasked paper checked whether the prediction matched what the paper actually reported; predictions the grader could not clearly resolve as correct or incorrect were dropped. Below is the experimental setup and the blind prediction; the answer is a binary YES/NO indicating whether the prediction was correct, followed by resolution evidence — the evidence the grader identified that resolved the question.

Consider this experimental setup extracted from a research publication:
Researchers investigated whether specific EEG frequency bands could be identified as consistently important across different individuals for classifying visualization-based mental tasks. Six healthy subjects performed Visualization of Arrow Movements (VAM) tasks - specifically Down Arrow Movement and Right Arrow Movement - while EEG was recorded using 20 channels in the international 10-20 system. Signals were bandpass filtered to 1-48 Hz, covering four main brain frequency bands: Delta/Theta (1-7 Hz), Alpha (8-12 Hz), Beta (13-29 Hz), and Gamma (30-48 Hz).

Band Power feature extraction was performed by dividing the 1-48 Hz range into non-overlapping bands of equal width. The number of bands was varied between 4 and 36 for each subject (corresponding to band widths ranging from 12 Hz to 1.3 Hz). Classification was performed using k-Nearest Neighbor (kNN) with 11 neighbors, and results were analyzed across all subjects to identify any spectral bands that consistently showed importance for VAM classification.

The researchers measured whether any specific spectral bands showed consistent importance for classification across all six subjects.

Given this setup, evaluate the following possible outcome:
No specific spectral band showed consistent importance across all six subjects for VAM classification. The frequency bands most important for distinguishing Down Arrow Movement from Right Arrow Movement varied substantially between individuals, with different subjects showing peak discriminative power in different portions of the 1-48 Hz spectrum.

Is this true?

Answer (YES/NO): YES